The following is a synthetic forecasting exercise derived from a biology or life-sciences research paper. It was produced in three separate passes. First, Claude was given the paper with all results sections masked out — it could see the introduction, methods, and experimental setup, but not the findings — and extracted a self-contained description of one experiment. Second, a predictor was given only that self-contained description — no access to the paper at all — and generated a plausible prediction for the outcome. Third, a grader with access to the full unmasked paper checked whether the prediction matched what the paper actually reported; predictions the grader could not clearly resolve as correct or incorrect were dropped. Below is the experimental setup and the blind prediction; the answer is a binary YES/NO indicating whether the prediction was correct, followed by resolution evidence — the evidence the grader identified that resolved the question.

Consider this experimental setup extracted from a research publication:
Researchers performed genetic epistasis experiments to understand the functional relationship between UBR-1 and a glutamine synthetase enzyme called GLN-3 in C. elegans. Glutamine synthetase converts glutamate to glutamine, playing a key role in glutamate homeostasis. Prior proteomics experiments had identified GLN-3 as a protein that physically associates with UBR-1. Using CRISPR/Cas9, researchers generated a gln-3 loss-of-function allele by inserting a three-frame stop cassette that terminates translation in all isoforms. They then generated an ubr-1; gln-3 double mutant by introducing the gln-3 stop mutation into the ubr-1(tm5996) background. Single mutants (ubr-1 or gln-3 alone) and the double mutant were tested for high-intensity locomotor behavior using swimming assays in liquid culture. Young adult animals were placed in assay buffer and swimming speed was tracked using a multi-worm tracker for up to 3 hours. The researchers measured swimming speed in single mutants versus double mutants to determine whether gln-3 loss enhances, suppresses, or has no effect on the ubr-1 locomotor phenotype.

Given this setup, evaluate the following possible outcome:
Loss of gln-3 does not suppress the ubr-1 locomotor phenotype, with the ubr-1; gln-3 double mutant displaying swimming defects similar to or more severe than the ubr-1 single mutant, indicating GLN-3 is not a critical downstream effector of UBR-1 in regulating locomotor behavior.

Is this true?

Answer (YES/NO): NO